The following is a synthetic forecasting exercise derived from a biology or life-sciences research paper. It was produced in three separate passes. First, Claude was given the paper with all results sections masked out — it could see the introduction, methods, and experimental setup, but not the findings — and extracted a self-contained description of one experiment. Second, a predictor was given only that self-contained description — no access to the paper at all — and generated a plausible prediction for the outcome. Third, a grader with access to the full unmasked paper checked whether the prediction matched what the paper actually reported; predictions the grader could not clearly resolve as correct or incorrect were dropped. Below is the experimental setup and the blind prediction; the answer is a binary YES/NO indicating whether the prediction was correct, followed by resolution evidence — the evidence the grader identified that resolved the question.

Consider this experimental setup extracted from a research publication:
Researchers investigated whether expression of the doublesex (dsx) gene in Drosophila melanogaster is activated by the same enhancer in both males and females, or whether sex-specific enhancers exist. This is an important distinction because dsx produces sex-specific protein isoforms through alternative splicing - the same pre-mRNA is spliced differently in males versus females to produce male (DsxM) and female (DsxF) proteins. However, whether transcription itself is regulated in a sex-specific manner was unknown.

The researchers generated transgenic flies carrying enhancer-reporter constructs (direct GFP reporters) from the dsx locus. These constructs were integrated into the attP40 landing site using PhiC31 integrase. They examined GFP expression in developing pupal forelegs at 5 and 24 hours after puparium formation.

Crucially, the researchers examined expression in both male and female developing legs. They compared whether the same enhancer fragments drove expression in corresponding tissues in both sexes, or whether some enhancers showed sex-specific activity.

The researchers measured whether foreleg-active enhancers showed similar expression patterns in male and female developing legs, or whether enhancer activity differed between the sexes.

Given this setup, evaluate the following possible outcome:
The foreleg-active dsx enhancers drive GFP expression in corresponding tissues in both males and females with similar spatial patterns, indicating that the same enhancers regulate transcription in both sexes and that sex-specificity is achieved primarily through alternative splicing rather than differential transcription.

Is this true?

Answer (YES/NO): NO